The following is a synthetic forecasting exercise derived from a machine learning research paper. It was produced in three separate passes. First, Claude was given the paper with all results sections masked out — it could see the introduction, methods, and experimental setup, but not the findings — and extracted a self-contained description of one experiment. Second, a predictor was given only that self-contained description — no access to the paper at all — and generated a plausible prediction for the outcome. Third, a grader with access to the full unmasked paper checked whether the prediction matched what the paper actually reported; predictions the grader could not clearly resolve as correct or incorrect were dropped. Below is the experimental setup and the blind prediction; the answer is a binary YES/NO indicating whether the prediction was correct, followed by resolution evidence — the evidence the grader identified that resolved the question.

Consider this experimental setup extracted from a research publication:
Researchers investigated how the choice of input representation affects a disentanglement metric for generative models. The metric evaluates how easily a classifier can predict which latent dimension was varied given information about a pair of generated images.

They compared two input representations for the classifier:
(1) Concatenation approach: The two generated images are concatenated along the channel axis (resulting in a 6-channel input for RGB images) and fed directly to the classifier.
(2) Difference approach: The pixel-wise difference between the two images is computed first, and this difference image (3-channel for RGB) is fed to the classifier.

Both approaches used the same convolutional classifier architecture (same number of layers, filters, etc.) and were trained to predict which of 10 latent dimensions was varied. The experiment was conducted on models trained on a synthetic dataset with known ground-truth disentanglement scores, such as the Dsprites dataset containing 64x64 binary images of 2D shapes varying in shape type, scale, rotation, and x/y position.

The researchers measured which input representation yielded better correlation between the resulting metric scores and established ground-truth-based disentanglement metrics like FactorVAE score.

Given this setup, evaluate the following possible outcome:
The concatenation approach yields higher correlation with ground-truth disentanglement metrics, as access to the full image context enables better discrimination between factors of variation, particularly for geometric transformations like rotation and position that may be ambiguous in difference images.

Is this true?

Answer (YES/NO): NO